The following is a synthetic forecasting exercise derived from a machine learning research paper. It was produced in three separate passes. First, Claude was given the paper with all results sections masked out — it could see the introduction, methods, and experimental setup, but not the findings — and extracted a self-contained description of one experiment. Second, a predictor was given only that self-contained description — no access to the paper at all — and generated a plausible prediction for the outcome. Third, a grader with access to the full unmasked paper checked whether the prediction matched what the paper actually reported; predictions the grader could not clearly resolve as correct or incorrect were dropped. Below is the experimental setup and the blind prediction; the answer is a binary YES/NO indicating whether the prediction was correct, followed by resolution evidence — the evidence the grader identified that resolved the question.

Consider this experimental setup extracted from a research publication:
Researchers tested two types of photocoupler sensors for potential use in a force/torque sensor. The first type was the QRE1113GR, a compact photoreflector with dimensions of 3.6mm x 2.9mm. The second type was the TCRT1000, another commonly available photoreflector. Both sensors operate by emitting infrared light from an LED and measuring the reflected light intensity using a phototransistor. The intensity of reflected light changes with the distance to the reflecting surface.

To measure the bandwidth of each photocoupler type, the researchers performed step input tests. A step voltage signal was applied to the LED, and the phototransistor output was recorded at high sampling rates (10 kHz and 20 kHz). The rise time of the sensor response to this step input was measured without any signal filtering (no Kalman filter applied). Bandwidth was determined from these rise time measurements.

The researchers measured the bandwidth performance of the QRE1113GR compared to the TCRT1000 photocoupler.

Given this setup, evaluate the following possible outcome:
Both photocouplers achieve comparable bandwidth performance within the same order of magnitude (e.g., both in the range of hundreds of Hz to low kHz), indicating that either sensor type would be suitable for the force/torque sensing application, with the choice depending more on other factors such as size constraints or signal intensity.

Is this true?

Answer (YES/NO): YES